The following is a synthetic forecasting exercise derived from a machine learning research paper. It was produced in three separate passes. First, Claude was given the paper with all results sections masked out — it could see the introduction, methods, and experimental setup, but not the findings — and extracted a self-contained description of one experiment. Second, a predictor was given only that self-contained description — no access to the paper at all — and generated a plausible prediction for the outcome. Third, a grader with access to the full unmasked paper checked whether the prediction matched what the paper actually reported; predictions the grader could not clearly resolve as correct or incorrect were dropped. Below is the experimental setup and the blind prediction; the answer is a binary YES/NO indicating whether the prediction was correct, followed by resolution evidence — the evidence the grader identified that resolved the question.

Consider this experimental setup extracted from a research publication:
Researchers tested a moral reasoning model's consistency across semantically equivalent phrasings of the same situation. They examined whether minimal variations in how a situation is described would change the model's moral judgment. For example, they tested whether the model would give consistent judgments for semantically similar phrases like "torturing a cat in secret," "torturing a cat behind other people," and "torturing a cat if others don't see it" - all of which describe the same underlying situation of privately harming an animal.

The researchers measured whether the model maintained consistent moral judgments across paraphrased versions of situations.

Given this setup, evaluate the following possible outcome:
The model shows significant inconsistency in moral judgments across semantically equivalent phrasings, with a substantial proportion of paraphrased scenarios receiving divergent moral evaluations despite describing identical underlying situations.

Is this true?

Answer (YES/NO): YES